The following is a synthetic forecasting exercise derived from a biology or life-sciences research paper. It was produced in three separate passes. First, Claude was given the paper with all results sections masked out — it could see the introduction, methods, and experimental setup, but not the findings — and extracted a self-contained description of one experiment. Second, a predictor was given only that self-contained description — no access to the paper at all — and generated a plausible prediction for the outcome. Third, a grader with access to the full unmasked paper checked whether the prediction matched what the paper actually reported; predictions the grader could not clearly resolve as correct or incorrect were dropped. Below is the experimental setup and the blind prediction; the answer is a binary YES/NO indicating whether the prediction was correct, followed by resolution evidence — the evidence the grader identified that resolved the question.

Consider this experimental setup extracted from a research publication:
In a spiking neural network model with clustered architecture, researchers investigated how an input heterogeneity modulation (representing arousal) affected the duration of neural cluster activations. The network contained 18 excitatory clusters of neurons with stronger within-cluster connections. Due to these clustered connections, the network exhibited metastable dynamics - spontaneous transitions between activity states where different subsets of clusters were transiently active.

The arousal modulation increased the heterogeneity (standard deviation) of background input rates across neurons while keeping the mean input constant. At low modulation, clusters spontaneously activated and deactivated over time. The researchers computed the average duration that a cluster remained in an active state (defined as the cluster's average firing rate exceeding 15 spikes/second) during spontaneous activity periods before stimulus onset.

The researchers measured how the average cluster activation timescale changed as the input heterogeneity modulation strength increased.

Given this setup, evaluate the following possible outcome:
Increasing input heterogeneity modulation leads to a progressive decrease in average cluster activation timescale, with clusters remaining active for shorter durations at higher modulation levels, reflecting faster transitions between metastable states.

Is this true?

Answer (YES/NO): YES